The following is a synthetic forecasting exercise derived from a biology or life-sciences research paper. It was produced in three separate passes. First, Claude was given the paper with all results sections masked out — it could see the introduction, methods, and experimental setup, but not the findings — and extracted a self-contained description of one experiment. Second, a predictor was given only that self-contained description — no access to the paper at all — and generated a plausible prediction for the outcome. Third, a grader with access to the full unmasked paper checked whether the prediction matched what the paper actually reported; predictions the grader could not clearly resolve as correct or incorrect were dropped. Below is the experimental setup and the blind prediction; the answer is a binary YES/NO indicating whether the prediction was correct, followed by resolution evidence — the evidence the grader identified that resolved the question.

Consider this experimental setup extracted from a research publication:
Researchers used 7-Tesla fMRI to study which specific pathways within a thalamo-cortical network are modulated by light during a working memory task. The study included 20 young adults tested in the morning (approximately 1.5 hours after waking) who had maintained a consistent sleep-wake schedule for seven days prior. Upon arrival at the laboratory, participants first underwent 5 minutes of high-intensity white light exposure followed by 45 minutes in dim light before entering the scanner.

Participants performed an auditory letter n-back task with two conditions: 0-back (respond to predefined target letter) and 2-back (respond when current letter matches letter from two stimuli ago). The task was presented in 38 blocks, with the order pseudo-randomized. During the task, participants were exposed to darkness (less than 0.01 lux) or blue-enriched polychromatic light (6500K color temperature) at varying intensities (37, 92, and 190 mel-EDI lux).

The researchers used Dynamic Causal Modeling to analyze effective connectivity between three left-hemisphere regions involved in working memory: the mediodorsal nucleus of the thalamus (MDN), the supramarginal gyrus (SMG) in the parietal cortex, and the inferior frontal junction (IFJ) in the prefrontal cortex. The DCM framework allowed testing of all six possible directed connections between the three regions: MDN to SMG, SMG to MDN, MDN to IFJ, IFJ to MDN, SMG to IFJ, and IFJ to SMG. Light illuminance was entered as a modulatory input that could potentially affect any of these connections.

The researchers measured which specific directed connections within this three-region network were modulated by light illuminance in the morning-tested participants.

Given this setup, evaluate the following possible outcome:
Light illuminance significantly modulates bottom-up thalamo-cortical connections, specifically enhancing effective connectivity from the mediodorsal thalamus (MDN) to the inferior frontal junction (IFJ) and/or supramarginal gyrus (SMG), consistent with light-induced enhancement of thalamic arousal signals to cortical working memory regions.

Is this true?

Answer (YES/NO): YES